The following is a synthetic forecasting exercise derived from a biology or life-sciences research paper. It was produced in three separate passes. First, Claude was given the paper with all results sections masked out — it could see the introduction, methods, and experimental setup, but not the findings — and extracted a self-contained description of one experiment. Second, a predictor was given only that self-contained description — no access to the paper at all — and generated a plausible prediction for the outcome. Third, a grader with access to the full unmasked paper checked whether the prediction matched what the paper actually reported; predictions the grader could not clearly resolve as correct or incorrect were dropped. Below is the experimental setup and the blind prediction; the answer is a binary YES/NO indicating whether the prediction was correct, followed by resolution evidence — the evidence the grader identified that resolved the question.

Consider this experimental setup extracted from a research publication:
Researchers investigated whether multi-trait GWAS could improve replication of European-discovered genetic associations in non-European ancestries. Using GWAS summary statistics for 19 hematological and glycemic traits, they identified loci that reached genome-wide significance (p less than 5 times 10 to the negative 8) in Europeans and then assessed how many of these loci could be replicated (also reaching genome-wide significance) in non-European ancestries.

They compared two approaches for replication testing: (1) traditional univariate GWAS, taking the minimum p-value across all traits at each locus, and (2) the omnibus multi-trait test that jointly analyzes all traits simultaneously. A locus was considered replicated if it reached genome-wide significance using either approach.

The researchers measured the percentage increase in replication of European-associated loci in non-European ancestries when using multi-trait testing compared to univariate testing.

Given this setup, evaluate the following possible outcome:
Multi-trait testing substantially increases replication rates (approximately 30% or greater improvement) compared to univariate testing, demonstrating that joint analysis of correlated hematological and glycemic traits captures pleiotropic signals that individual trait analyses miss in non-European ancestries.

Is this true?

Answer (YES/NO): NO